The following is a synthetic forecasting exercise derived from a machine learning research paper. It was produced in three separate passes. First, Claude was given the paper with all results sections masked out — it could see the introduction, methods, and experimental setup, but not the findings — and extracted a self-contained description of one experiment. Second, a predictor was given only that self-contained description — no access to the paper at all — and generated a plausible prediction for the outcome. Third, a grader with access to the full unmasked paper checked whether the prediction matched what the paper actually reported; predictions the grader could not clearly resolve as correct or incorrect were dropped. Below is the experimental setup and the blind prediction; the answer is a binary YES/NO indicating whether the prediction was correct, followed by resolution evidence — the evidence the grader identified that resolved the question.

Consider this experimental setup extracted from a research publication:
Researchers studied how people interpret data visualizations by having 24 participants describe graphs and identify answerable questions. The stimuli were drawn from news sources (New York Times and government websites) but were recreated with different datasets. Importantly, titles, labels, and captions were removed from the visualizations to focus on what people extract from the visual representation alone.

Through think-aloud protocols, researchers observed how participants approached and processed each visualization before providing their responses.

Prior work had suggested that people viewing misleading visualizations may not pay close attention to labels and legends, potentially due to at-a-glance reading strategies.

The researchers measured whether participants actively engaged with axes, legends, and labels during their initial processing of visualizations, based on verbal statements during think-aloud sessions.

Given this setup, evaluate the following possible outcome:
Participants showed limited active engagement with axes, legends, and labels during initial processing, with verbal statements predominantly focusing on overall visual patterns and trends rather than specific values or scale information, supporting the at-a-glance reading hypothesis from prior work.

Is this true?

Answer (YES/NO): NO